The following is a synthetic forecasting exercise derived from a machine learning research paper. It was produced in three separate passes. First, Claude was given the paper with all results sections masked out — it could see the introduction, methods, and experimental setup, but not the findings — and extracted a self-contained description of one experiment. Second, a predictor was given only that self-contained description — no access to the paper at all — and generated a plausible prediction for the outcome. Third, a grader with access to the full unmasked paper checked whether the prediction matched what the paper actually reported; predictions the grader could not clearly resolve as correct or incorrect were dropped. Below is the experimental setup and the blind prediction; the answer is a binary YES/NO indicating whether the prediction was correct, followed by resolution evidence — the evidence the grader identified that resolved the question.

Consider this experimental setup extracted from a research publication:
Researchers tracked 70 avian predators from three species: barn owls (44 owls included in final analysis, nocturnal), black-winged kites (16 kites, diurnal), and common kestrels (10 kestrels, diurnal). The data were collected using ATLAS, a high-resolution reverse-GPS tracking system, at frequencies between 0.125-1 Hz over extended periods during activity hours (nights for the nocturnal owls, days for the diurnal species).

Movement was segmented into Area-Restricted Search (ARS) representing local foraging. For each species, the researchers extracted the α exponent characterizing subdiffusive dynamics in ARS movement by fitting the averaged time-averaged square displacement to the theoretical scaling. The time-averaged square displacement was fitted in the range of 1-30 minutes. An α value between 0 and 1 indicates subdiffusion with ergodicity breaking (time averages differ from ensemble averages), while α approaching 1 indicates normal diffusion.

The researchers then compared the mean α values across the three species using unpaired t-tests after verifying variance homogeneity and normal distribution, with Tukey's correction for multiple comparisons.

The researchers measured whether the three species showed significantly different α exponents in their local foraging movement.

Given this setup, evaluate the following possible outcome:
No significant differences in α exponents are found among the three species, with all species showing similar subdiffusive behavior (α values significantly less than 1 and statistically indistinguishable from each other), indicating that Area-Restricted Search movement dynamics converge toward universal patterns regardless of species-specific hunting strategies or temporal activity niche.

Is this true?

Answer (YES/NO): NO